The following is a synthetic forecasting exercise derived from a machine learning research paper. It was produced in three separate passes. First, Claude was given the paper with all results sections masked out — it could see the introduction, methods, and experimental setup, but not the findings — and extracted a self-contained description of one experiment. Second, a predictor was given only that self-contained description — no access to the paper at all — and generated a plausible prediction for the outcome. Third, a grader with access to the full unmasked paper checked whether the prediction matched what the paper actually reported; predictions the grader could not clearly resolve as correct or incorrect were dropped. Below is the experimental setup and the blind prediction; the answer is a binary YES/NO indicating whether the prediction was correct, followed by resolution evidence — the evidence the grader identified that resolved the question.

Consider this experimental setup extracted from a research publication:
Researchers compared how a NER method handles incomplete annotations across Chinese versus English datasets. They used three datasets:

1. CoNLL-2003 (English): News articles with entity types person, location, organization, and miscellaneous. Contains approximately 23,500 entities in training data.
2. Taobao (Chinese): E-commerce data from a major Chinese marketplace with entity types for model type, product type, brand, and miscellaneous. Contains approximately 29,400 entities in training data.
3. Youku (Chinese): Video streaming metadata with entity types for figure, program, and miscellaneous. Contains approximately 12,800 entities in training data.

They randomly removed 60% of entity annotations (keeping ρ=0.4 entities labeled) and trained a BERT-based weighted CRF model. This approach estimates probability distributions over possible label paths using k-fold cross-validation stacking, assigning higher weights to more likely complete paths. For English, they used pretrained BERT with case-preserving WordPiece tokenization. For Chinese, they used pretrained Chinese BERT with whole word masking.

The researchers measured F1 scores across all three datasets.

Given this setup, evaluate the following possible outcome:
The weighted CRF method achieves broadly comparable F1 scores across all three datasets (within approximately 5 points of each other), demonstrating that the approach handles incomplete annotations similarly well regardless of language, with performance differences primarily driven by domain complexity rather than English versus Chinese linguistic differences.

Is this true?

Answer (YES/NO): NO